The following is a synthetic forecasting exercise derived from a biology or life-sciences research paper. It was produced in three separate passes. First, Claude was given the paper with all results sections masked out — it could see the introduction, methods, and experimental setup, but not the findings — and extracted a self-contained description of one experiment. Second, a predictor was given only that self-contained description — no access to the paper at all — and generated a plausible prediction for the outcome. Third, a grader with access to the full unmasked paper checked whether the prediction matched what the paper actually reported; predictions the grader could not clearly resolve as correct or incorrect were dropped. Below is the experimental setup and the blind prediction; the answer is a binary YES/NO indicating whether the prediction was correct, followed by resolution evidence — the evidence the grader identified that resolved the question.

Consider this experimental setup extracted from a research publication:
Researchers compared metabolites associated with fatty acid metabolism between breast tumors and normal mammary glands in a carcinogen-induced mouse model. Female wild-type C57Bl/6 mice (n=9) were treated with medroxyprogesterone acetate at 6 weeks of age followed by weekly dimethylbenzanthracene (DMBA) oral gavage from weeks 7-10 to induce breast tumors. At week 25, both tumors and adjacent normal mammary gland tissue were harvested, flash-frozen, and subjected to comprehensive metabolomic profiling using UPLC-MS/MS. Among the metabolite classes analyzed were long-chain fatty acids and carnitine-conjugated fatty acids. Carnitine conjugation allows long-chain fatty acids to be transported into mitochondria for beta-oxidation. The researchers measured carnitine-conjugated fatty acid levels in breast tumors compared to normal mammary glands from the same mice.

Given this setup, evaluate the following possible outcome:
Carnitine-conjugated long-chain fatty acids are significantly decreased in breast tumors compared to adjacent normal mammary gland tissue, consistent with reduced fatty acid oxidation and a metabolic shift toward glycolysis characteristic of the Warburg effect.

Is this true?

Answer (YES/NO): NO